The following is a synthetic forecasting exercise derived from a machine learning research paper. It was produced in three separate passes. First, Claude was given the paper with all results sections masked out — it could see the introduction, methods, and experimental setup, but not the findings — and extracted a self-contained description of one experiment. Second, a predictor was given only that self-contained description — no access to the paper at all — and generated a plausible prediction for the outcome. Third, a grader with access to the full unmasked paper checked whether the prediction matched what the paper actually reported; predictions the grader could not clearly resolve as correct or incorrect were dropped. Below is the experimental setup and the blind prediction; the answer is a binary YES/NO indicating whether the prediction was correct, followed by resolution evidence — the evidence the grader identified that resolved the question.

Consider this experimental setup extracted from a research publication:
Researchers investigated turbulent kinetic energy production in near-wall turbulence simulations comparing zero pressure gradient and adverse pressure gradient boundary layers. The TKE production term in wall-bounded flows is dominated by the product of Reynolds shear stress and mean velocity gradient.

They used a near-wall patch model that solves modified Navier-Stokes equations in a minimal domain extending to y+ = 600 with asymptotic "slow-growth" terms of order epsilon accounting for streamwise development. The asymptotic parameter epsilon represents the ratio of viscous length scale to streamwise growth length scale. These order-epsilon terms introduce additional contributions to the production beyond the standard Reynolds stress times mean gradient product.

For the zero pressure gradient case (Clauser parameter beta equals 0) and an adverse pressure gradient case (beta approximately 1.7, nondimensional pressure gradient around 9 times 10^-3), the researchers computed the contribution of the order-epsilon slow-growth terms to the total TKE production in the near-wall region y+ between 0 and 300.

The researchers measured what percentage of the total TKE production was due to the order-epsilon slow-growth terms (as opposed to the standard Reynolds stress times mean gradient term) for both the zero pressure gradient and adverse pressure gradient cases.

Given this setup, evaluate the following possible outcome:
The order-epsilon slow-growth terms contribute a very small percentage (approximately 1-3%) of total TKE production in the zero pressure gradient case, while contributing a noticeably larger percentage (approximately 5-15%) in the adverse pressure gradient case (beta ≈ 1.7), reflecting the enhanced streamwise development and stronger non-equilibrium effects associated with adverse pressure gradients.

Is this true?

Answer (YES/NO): NO